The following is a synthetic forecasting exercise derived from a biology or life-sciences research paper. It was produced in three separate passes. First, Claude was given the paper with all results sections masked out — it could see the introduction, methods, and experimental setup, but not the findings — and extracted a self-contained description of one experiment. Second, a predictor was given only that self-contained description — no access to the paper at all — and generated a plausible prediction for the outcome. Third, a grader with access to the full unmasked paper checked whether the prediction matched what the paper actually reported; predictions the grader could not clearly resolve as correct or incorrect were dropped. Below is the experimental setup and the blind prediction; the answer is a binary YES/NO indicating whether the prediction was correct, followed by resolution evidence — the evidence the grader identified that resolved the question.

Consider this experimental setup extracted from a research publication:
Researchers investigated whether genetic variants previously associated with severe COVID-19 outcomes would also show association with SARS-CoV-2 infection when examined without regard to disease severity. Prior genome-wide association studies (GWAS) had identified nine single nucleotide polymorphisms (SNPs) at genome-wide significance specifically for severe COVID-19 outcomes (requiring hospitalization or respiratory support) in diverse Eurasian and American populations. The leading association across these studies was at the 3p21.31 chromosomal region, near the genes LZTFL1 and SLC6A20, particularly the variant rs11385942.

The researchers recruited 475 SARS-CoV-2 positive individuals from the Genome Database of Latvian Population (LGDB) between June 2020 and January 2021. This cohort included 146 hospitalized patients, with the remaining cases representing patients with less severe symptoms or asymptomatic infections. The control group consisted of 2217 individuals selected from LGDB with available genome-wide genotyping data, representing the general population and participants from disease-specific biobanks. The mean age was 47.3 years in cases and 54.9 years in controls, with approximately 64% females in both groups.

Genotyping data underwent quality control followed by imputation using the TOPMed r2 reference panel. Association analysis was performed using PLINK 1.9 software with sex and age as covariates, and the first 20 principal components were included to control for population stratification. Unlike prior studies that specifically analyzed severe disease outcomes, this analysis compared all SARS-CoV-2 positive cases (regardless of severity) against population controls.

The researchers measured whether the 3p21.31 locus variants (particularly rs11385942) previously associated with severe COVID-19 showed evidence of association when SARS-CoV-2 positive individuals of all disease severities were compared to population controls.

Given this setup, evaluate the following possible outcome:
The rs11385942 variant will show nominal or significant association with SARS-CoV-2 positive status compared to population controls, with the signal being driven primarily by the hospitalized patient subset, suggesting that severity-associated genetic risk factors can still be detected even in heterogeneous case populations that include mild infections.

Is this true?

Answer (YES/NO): YES